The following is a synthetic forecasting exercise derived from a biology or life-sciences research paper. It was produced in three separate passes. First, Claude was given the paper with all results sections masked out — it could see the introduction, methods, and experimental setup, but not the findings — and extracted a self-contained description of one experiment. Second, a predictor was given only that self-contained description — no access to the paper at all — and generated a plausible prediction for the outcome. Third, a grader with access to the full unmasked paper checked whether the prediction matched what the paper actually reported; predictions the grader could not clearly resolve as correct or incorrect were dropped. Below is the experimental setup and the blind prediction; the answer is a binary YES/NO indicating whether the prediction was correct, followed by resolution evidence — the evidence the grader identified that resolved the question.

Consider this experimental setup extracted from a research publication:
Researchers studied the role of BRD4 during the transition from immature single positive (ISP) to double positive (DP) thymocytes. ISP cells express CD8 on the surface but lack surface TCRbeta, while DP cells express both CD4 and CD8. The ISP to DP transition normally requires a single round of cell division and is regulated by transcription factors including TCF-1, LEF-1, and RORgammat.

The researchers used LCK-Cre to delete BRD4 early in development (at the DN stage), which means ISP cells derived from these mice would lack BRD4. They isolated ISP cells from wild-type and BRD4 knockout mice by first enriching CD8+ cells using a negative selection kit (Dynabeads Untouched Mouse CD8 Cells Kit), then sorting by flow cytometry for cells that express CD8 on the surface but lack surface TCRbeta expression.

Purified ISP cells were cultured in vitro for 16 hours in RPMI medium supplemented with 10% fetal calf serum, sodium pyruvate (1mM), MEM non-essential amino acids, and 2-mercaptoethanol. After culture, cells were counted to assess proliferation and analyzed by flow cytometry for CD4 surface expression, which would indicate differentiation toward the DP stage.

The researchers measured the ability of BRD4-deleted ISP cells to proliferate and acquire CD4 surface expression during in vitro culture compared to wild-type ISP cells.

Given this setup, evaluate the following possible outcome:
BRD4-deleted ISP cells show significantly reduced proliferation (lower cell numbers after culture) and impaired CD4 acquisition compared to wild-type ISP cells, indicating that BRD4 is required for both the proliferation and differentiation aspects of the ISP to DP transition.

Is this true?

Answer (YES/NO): YES